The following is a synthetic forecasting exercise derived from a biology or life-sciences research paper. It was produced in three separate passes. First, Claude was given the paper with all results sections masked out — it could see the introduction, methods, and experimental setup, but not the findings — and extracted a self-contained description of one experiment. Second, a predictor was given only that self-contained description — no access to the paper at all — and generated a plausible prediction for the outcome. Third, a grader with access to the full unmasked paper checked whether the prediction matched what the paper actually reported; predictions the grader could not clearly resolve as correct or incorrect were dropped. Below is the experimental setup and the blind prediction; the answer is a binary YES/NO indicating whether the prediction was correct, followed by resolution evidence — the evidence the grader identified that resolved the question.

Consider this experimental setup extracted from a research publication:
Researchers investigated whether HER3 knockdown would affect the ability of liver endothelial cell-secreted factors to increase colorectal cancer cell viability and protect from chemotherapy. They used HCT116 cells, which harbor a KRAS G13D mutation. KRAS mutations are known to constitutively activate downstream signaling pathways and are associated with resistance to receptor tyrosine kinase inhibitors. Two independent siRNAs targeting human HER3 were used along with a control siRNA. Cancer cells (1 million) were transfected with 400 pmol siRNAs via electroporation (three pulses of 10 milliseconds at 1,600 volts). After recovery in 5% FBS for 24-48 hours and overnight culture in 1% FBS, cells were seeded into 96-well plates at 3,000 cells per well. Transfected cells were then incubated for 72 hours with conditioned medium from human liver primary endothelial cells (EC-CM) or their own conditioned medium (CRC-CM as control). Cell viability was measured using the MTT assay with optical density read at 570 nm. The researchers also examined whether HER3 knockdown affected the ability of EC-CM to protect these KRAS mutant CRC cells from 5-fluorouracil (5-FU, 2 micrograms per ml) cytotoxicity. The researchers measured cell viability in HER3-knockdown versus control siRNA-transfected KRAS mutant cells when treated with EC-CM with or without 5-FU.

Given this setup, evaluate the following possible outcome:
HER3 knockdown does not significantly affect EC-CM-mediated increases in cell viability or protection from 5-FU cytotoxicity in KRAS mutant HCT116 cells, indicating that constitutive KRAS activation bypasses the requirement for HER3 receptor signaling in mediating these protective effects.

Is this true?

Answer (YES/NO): NO